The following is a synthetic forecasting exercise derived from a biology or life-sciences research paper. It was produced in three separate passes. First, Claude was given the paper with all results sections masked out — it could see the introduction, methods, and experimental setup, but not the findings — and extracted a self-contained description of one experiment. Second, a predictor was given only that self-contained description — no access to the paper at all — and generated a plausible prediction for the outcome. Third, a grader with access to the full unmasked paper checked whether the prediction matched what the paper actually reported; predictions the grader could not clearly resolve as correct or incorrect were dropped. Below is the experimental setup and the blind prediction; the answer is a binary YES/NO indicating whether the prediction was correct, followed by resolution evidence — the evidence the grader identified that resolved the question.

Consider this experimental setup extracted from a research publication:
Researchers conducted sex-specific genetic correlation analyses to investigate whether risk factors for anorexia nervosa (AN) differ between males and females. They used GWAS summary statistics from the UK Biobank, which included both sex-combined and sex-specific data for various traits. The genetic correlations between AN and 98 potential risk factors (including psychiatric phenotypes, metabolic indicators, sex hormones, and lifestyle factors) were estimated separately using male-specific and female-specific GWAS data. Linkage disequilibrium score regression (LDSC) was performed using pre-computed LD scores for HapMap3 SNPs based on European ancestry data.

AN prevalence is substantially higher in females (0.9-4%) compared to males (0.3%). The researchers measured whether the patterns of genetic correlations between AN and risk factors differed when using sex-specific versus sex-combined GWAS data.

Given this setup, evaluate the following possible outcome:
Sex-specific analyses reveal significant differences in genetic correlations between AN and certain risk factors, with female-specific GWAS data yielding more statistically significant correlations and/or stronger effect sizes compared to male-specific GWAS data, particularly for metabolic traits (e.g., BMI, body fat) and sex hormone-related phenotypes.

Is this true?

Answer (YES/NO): YES